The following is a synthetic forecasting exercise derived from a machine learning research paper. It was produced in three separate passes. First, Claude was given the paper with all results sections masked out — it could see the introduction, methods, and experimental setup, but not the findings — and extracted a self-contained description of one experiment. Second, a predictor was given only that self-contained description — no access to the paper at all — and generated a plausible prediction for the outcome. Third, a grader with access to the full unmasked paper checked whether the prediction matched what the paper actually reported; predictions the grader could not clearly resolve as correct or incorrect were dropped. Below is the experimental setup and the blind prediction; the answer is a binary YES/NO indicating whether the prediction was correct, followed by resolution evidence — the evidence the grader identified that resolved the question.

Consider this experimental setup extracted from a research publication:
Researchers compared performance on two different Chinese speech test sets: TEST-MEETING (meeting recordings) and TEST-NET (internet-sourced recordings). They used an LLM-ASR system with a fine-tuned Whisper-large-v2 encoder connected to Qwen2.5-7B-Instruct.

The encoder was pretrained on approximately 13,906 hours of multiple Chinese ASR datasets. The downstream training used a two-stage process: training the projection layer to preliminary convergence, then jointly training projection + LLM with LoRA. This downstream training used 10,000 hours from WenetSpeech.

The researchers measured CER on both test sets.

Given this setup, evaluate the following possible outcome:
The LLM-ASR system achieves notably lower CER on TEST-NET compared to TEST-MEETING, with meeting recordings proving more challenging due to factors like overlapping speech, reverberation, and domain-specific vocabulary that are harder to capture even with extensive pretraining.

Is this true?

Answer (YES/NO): NO